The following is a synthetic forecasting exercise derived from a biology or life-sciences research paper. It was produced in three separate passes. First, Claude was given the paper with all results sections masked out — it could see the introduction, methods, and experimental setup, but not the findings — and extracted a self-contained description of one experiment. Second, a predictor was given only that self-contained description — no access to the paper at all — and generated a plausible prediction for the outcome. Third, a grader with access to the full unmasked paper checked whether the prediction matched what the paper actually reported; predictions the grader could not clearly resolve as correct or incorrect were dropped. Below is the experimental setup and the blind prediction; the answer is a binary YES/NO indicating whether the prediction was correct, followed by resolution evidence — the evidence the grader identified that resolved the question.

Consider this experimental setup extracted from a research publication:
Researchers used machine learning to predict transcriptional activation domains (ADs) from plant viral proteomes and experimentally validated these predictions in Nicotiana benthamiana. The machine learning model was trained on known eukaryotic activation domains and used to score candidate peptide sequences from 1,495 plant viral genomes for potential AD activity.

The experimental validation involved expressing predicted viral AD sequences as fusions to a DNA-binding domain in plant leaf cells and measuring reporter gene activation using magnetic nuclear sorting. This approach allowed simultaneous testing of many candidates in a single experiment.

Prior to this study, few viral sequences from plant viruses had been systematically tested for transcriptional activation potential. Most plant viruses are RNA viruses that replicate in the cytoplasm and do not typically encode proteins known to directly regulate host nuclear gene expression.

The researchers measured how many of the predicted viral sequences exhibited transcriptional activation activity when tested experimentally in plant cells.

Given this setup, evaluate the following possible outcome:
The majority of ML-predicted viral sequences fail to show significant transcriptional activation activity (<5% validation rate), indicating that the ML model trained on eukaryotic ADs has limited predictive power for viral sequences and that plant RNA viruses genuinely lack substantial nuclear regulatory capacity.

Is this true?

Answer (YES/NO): NO